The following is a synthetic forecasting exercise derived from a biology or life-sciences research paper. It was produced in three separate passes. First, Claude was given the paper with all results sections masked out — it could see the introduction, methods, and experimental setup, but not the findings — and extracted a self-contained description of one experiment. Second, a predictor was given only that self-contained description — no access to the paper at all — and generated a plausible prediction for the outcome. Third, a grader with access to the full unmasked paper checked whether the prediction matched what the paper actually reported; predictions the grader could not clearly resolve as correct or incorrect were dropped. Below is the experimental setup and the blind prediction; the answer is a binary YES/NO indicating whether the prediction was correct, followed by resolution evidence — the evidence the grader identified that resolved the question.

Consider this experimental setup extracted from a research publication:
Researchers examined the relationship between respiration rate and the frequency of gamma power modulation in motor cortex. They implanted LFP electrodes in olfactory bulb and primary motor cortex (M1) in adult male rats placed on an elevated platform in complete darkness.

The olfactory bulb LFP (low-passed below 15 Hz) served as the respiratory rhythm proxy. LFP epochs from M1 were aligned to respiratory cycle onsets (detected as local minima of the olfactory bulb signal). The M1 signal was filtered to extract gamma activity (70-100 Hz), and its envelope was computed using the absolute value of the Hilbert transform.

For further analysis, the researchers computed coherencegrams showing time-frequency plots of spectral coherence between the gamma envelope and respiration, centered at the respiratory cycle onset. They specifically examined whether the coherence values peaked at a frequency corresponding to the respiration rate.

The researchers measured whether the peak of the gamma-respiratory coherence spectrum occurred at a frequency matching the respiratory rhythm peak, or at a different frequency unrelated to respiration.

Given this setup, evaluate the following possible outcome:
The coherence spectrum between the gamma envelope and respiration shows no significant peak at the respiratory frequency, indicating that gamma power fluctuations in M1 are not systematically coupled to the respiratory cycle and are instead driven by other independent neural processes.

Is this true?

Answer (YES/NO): NO